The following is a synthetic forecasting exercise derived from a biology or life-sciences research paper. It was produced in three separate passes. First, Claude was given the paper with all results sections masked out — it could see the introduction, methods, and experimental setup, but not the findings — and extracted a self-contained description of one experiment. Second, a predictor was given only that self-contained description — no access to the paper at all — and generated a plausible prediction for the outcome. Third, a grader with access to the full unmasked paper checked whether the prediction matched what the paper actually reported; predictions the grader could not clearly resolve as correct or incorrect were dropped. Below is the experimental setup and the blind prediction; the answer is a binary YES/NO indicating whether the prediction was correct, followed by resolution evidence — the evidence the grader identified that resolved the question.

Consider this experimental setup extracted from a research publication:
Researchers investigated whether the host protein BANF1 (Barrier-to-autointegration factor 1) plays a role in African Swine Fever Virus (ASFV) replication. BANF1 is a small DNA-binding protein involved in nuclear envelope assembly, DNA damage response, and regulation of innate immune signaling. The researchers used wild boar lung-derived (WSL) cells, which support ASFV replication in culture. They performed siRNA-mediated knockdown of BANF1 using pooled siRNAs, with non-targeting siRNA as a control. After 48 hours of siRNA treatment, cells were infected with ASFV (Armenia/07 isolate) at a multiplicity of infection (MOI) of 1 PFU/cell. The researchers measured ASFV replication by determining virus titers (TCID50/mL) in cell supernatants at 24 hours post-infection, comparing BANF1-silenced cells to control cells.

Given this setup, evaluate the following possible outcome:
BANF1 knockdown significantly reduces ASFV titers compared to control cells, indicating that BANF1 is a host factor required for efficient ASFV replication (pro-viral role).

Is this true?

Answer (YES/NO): YES